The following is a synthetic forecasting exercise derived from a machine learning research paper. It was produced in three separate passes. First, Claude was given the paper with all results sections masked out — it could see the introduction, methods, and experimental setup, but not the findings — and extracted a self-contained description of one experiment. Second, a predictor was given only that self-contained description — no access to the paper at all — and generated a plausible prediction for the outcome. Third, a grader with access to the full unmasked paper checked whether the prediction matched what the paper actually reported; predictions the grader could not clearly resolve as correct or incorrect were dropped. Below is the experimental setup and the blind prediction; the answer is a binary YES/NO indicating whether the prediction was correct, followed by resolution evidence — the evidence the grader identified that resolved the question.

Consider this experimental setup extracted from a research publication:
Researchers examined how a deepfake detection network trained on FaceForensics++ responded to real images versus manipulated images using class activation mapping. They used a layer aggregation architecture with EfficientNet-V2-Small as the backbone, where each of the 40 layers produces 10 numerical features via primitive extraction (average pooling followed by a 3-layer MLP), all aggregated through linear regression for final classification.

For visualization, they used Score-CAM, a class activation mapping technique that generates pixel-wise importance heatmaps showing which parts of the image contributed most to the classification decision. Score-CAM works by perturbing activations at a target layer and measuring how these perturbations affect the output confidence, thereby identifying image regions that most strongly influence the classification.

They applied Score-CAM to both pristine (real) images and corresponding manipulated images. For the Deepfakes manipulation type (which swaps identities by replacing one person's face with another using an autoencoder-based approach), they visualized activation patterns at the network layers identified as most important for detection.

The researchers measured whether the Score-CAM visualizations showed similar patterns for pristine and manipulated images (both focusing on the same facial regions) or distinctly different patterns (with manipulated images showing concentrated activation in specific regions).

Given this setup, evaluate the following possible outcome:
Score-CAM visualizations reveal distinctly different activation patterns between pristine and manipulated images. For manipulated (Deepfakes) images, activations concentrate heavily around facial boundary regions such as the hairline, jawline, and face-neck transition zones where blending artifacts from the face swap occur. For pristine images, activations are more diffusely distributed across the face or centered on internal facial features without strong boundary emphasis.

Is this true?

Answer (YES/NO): NO